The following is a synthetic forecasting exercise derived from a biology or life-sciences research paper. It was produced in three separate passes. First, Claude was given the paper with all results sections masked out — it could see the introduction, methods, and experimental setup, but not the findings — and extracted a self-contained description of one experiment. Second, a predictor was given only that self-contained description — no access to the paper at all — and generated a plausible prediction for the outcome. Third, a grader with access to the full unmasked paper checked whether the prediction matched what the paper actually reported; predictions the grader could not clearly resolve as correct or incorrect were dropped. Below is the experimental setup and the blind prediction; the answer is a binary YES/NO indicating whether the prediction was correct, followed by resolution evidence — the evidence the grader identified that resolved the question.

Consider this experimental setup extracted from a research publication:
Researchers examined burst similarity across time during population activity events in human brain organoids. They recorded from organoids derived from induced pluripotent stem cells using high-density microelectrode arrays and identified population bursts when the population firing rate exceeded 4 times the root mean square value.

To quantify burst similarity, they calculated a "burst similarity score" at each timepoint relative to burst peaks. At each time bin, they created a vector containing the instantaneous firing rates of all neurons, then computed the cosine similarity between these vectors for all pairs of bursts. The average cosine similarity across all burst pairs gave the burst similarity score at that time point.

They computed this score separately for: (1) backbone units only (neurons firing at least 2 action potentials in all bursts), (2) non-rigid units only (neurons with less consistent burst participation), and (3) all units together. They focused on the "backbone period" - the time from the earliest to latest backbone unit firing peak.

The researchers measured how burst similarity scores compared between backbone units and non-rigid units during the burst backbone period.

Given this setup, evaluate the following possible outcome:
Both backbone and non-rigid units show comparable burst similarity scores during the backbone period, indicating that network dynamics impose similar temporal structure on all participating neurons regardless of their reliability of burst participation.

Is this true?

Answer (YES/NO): NO